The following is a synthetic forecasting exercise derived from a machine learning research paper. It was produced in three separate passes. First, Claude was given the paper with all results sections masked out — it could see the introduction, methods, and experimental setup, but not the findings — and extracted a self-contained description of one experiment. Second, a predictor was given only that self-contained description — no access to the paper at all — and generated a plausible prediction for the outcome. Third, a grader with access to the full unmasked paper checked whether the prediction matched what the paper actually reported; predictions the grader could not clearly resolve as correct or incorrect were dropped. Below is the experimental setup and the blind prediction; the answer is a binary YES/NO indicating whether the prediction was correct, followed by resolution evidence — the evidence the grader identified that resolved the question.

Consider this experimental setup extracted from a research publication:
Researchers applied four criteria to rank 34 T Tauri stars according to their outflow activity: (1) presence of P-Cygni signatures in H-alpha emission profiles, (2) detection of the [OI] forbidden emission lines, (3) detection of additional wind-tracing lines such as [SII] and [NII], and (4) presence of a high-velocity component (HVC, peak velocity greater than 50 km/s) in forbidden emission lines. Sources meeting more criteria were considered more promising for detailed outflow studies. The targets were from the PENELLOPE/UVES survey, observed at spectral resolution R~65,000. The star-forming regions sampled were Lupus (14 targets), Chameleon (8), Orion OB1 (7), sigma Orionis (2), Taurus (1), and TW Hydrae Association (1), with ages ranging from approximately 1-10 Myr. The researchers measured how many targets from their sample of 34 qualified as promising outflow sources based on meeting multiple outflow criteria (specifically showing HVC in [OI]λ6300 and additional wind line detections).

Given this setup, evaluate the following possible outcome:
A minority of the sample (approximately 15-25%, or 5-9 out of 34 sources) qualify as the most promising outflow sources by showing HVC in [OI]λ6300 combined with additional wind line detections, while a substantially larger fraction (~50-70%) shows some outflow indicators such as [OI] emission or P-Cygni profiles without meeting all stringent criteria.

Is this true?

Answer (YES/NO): NO